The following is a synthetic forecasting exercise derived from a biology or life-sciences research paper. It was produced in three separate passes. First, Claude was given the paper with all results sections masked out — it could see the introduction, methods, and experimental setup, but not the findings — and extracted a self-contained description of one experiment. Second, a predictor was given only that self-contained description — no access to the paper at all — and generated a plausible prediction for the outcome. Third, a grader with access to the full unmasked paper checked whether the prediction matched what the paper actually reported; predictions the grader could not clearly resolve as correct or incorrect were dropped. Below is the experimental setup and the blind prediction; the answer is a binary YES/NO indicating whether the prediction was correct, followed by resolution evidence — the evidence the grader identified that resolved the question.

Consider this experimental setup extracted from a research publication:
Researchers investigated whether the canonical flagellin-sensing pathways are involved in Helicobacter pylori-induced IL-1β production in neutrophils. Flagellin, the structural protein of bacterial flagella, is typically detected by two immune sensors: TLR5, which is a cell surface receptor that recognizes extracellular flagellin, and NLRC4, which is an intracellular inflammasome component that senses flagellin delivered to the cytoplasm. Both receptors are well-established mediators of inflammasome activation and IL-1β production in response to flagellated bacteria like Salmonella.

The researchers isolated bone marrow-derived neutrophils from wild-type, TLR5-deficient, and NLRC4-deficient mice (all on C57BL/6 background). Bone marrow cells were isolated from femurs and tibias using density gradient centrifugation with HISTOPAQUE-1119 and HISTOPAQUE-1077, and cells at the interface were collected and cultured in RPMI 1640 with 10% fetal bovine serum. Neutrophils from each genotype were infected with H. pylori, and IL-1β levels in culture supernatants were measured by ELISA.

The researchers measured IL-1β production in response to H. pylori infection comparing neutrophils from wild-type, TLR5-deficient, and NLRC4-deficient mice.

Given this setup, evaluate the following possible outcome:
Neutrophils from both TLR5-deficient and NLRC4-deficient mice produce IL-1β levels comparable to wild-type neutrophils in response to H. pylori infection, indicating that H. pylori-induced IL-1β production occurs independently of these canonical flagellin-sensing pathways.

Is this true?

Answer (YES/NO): YES